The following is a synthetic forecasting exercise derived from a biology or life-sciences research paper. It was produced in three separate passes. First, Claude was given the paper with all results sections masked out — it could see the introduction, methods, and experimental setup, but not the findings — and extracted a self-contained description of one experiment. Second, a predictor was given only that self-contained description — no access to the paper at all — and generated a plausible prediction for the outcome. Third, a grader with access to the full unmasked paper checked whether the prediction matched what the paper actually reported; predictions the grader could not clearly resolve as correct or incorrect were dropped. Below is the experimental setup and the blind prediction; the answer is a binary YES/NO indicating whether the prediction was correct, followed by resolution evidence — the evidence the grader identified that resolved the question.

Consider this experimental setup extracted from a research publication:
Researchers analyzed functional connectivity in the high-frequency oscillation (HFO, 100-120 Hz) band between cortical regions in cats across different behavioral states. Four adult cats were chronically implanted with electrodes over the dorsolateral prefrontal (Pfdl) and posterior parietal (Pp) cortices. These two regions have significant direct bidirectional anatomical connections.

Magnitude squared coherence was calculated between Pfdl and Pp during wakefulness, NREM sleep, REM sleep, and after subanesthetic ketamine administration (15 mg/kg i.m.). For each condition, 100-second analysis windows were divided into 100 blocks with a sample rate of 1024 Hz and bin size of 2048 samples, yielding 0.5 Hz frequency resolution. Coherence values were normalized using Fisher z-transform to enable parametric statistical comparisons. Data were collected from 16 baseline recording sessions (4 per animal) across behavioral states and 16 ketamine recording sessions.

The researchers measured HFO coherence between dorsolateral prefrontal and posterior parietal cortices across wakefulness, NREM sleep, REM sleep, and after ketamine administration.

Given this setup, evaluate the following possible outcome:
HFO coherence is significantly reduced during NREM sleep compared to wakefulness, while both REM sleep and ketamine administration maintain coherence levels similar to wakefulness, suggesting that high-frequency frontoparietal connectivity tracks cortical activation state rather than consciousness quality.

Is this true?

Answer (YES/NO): NO